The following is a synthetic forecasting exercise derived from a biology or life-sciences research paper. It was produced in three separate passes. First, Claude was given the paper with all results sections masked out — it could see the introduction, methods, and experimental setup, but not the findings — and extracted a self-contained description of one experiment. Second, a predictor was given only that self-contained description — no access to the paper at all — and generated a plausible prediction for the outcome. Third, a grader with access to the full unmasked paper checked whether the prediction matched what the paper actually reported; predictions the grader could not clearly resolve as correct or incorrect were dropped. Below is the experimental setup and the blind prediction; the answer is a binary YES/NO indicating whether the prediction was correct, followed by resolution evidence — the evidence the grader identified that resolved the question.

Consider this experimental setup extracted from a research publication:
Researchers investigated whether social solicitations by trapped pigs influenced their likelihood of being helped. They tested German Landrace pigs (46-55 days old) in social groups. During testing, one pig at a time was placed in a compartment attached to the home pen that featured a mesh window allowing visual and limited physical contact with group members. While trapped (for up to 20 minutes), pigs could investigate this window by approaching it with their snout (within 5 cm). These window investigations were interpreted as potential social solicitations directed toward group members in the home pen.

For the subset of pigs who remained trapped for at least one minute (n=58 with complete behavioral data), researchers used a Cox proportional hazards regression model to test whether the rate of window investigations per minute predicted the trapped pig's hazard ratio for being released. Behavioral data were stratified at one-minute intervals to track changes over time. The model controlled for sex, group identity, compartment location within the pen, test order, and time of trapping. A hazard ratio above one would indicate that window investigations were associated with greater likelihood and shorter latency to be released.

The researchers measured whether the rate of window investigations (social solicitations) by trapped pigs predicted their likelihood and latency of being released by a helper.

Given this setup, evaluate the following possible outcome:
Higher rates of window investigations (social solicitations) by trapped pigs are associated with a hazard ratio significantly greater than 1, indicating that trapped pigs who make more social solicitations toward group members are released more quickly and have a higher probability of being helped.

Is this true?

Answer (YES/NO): NO